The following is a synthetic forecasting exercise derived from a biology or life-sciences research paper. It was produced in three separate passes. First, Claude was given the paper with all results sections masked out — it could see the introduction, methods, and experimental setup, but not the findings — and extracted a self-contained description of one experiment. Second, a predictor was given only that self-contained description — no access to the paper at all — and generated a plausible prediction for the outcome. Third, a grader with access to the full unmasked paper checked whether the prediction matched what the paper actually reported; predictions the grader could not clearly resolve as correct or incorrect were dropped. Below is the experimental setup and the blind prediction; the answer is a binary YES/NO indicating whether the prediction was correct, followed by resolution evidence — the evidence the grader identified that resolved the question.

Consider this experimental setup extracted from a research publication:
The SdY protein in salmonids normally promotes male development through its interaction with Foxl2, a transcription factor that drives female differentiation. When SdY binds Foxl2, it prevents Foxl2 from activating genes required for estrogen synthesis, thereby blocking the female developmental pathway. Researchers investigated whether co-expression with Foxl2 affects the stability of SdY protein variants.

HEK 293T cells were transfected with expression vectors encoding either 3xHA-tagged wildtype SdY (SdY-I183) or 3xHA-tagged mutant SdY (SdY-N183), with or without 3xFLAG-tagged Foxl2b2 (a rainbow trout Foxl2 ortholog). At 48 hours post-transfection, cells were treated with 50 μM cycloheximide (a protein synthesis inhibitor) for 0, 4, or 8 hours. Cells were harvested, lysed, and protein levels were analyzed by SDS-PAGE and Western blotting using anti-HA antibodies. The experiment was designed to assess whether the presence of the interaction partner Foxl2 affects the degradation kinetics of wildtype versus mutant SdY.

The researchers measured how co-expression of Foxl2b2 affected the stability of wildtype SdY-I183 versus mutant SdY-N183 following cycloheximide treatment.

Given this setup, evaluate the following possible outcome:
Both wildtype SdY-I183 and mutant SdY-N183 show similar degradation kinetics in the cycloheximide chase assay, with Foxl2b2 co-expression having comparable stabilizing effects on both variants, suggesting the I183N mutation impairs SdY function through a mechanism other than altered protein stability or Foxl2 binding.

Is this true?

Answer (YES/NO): NO